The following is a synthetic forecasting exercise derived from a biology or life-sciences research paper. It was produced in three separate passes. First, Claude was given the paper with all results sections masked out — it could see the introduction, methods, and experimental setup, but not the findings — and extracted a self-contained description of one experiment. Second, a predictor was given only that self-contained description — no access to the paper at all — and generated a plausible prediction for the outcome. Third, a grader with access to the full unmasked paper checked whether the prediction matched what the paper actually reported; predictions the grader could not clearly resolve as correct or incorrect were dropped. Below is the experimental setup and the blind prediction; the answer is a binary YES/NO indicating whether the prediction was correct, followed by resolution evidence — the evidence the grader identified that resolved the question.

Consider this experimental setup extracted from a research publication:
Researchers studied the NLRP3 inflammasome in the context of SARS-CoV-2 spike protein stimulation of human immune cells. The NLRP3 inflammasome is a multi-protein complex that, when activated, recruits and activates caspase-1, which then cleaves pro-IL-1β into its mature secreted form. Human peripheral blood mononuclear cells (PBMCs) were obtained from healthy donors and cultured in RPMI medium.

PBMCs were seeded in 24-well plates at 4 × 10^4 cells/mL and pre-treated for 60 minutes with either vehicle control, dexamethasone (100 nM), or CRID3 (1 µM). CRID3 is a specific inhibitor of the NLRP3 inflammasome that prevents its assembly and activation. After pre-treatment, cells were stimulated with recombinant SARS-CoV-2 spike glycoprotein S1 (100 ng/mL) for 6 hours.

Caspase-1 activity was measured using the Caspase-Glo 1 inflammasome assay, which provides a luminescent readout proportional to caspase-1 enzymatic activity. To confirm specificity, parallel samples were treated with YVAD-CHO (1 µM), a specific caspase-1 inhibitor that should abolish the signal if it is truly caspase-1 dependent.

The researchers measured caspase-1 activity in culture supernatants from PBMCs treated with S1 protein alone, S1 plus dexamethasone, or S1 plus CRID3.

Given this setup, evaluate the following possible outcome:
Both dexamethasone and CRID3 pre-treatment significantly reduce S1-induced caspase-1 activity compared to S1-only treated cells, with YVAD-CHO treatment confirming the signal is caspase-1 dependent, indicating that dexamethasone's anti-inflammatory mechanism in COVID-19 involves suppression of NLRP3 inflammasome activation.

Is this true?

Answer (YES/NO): NO